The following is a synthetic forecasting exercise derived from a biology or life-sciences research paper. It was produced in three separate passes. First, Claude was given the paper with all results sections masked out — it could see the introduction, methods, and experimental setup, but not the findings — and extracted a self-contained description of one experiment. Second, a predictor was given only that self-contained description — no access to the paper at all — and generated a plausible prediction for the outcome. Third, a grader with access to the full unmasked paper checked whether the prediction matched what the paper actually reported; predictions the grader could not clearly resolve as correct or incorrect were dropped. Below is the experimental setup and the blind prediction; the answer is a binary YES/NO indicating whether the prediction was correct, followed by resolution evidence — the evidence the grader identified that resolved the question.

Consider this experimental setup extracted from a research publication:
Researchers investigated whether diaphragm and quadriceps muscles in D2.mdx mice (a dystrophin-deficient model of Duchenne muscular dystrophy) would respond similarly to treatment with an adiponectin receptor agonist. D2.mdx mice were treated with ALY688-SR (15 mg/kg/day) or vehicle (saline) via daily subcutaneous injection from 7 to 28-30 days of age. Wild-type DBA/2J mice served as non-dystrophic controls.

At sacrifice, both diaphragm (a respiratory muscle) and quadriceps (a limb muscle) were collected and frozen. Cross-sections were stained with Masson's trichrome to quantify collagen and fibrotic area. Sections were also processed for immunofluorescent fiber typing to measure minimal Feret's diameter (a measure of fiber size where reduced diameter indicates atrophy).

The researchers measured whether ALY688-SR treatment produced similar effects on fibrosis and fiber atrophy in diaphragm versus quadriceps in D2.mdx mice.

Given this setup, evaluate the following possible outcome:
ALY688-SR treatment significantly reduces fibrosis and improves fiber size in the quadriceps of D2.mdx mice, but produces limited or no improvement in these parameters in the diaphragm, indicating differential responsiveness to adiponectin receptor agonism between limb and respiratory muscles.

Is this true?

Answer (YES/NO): NO